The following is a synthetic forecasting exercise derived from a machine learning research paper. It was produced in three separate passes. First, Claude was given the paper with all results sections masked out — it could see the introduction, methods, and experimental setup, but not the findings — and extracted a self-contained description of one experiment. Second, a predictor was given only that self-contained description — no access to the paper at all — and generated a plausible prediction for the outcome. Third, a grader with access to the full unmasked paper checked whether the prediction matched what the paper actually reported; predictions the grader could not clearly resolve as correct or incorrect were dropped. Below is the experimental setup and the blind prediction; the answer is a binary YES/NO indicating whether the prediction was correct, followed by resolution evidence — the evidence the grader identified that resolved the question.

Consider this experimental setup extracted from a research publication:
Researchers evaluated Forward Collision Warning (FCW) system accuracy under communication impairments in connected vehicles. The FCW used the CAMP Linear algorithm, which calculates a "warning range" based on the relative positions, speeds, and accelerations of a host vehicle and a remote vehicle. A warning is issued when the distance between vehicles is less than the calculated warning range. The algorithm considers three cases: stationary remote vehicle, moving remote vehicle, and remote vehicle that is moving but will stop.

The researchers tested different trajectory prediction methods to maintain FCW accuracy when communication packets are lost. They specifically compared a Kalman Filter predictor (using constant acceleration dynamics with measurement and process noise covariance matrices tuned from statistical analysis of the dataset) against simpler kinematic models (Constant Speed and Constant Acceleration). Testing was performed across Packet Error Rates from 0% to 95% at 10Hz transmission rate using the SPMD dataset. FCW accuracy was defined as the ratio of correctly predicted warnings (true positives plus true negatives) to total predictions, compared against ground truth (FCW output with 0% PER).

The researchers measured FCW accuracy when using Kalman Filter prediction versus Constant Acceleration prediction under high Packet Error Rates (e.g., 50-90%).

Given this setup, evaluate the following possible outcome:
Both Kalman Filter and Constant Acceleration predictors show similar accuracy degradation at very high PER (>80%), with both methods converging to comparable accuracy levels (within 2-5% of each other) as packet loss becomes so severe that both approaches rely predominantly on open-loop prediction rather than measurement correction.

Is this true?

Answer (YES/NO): NO